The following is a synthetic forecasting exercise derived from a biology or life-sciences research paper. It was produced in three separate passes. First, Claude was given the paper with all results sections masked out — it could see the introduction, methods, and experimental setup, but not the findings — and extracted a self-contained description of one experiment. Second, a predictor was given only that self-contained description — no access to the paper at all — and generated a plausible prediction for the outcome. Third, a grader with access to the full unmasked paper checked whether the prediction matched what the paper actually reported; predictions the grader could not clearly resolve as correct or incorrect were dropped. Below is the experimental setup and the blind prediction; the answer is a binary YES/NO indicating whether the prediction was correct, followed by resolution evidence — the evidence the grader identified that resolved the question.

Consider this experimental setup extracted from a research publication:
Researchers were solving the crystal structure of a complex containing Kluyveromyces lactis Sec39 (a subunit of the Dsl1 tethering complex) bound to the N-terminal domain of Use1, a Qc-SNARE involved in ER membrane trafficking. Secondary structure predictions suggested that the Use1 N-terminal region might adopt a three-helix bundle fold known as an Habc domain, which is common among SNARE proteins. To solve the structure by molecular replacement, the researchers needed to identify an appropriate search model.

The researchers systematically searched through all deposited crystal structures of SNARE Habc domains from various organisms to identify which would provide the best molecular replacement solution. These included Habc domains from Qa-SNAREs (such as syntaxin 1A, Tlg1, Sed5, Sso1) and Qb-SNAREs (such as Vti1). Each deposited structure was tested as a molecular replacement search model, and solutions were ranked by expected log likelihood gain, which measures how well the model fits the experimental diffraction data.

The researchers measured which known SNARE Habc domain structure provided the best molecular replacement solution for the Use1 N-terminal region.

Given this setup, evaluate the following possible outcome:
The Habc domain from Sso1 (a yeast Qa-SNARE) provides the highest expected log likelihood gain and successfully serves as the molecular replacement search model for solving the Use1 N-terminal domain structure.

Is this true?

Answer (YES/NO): NO